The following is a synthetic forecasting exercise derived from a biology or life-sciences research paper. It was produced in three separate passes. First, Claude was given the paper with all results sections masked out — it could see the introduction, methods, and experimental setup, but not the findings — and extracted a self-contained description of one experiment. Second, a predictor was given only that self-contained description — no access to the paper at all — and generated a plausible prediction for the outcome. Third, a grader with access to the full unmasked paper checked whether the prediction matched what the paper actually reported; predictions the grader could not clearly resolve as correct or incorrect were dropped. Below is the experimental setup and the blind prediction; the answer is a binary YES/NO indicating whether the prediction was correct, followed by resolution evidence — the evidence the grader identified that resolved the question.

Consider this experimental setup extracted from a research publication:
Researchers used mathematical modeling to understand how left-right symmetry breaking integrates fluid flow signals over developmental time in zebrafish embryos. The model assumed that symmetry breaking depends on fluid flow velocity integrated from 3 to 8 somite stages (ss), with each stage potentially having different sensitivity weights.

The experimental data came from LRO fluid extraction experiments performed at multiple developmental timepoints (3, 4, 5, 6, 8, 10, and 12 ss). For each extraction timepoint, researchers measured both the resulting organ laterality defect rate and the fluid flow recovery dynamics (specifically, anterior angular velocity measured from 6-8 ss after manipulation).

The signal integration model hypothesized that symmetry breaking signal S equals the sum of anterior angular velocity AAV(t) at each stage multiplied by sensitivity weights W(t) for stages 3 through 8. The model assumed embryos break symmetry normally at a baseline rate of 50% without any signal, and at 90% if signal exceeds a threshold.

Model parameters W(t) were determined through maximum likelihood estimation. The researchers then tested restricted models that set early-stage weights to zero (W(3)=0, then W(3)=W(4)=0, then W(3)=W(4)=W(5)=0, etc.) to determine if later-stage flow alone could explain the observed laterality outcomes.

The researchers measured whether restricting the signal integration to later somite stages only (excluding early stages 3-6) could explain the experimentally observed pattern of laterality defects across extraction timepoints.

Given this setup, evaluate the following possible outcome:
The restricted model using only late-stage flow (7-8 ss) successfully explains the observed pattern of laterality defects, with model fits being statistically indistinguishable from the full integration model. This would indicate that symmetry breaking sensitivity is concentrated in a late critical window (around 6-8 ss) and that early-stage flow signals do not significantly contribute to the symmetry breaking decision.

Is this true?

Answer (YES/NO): NO